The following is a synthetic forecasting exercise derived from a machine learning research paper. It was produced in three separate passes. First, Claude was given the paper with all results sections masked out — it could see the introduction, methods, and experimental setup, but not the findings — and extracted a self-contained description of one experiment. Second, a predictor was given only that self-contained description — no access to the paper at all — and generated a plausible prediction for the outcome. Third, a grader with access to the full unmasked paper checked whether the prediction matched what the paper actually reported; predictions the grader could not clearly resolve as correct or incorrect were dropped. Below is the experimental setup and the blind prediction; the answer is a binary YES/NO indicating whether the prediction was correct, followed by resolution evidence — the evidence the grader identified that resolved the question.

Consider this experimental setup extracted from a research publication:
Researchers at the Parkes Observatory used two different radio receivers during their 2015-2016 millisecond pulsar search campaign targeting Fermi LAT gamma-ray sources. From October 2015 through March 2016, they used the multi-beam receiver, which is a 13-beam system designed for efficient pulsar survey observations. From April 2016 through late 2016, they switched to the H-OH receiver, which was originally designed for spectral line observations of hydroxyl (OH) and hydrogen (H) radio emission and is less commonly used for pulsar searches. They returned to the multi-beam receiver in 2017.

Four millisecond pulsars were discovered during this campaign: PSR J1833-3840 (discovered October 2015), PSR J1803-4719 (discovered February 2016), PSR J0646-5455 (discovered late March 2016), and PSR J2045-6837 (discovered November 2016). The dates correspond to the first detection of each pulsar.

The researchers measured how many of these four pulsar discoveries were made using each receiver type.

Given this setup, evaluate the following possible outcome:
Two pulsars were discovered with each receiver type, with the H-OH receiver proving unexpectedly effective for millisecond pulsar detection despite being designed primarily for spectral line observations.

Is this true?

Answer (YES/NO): YES